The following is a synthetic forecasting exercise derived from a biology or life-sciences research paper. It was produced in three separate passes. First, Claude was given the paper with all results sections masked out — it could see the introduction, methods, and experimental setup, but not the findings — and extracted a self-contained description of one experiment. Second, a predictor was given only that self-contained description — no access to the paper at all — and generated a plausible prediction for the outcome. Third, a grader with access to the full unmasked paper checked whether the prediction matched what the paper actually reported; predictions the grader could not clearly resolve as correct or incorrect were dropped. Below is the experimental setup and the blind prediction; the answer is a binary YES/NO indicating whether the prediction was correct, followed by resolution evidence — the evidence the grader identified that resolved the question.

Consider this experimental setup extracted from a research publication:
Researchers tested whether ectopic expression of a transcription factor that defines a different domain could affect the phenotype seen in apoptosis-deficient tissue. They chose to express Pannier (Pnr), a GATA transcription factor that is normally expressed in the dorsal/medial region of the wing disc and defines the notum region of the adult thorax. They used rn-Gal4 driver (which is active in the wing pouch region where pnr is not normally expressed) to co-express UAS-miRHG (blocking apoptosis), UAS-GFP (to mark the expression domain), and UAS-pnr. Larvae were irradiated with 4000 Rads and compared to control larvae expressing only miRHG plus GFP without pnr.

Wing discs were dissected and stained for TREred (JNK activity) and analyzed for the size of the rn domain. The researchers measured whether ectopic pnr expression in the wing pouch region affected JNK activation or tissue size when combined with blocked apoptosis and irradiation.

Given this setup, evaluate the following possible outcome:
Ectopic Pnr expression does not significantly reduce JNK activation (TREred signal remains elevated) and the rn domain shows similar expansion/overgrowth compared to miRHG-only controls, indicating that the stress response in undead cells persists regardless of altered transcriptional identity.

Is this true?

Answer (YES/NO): NO